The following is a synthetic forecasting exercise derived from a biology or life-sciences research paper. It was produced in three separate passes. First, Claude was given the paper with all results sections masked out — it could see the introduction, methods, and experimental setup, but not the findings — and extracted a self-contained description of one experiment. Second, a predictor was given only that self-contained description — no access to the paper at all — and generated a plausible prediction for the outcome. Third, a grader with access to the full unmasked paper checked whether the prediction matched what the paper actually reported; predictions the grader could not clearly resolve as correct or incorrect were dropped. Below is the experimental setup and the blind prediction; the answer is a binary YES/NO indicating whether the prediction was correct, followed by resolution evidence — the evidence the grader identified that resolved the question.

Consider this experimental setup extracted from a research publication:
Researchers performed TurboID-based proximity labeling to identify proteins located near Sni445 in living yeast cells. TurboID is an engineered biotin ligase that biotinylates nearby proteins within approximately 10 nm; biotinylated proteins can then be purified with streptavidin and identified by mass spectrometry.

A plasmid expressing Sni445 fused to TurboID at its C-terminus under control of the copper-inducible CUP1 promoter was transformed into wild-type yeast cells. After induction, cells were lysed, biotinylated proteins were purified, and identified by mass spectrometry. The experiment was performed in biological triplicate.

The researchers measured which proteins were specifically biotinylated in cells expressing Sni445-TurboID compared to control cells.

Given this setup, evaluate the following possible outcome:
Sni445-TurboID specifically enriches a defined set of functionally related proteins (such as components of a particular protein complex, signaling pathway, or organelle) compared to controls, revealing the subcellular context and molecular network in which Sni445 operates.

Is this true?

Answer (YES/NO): YES